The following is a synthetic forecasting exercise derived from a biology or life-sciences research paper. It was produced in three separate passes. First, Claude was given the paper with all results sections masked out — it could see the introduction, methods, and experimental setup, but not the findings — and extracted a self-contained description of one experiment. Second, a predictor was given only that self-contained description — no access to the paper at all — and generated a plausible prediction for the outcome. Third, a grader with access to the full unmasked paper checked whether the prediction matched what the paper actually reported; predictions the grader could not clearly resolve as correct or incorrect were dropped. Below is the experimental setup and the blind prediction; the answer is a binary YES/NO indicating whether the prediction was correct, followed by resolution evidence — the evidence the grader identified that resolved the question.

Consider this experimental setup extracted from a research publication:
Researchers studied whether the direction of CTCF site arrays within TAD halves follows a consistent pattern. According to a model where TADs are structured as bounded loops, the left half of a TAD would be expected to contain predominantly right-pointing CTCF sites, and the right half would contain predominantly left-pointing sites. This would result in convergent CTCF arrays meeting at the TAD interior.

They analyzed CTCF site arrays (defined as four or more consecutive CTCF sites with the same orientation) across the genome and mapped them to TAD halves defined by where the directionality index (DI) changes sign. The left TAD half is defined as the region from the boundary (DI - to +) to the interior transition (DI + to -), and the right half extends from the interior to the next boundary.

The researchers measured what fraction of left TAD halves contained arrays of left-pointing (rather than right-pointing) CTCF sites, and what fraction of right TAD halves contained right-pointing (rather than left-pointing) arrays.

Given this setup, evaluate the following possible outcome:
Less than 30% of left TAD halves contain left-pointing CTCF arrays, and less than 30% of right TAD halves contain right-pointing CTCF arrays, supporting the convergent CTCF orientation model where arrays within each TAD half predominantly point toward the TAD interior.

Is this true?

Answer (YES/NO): NO